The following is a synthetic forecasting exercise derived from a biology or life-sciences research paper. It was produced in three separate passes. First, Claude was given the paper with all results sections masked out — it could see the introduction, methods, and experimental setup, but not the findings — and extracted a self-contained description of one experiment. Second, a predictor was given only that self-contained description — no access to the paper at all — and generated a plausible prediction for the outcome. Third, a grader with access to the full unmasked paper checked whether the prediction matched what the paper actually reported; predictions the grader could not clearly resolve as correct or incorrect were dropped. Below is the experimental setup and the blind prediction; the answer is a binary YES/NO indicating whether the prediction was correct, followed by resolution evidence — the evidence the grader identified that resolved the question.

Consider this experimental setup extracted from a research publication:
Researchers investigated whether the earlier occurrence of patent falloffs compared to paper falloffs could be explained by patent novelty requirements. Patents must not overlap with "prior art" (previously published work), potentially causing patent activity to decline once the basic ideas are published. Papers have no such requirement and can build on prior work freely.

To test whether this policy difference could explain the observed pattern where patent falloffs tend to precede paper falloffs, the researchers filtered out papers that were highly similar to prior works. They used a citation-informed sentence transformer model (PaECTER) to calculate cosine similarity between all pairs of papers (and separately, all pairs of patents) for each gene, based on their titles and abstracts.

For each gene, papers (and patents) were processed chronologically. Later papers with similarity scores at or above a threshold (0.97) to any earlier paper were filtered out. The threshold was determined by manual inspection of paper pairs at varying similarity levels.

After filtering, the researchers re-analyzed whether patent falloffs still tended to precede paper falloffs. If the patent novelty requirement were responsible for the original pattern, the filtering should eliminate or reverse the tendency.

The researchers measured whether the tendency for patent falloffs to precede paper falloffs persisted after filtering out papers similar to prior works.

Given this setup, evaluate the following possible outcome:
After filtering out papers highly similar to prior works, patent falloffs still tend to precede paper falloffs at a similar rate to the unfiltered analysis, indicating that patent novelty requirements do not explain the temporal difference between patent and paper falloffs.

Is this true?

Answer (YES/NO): YES